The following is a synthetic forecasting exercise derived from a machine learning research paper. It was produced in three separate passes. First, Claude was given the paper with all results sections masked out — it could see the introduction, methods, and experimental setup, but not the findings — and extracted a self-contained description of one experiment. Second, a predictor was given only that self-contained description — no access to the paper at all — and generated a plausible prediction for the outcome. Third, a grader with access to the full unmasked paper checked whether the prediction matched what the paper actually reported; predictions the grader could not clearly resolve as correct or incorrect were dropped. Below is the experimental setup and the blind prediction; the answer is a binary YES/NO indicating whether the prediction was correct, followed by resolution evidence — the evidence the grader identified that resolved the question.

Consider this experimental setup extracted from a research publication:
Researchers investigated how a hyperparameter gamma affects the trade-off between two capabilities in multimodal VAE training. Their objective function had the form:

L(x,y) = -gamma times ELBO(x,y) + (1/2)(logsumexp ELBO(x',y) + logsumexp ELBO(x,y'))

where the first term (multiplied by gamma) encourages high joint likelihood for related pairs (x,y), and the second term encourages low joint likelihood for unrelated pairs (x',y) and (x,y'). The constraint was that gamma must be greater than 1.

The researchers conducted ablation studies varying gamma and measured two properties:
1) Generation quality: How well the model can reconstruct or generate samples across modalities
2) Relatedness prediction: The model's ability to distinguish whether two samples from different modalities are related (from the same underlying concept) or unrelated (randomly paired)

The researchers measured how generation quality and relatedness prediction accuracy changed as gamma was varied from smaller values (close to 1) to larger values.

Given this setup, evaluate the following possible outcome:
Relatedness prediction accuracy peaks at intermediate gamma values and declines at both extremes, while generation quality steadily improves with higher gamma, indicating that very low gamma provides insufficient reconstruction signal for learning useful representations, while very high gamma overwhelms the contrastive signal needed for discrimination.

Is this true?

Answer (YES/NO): NO